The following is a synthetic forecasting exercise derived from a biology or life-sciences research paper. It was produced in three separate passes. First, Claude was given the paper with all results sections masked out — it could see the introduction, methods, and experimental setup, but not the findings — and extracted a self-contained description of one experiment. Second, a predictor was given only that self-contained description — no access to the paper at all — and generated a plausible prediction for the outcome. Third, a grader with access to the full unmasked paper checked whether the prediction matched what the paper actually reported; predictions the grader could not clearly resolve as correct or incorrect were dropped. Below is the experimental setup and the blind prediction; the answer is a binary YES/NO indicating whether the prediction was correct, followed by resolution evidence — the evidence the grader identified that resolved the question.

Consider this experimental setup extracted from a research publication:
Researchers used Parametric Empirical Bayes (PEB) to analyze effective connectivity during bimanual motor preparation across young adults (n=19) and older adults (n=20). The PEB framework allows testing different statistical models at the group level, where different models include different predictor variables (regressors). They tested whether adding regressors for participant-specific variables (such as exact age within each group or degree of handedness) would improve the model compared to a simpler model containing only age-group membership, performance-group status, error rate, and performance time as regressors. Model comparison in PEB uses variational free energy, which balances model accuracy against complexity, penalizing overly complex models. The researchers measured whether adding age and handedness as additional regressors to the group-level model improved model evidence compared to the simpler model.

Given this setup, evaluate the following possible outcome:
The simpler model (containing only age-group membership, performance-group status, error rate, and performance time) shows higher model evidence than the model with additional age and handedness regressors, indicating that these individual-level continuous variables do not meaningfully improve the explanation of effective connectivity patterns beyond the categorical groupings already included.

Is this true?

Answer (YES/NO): YES